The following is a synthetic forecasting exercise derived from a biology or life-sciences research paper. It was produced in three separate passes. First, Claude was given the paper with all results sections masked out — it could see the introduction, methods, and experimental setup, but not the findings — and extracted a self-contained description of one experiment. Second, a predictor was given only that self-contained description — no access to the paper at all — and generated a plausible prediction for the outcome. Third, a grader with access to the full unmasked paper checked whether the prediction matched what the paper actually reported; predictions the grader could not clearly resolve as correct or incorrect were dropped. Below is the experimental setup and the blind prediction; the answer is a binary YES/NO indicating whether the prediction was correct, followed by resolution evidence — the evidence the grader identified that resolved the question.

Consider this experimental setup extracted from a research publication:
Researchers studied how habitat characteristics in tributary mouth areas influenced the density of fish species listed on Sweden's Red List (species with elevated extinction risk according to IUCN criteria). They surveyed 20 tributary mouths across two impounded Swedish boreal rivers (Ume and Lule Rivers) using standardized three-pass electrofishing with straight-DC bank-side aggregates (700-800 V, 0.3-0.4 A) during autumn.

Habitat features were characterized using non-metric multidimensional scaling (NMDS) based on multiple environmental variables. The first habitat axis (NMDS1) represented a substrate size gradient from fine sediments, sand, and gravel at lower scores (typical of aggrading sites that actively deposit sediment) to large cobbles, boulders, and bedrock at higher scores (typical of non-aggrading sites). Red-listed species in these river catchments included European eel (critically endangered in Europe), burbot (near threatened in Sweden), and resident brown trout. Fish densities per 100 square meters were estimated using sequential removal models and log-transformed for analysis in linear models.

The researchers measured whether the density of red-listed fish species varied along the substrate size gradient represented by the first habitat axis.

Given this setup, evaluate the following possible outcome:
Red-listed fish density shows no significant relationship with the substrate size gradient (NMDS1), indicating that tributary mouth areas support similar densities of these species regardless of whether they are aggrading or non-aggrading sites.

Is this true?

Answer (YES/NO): NO